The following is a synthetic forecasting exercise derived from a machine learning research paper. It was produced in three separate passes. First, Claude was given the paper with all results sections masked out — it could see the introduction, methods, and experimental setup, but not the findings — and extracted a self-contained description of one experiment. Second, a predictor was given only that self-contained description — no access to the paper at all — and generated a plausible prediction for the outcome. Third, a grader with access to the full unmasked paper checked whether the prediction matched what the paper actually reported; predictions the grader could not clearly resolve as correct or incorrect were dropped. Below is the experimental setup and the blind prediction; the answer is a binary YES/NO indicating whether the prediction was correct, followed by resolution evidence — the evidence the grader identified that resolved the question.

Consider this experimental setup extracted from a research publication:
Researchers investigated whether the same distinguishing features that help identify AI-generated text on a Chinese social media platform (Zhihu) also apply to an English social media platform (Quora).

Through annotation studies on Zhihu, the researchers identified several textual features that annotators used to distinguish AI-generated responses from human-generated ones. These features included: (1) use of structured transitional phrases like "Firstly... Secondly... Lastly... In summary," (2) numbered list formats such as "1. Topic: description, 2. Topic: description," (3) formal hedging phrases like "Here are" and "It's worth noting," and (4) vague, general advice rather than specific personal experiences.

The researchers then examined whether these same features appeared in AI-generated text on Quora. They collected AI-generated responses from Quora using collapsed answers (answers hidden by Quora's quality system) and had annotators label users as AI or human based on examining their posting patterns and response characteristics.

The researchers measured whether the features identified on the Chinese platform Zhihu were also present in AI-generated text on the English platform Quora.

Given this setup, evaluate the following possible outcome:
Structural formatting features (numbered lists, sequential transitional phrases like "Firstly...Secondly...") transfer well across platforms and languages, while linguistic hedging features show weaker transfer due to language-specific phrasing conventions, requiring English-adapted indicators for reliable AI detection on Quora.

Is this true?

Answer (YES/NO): NO